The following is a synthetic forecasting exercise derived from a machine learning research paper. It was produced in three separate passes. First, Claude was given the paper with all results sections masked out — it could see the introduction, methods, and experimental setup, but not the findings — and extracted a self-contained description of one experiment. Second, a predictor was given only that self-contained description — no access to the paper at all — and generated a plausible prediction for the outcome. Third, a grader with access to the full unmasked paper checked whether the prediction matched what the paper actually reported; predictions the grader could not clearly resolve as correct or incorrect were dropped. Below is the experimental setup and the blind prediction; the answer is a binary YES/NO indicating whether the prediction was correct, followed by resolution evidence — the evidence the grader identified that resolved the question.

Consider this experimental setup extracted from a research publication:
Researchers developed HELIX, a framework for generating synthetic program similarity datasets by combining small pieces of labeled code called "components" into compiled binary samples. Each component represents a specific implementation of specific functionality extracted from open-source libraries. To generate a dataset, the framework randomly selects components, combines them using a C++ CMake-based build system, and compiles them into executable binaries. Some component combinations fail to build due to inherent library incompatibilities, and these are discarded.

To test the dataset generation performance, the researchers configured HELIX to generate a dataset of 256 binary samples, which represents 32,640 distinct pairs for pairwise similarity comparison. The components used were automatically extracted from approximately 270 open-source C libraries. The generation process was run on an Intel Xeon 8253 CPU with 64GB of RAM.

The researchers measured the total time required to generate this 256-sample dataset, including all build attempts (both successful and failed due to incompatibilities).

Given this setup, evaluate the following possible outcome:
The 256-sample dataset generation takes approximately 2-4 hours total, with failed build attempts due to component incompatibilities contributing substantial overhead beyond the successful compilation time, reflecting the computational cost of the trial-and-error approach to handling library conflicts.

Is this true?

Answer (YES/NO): NO